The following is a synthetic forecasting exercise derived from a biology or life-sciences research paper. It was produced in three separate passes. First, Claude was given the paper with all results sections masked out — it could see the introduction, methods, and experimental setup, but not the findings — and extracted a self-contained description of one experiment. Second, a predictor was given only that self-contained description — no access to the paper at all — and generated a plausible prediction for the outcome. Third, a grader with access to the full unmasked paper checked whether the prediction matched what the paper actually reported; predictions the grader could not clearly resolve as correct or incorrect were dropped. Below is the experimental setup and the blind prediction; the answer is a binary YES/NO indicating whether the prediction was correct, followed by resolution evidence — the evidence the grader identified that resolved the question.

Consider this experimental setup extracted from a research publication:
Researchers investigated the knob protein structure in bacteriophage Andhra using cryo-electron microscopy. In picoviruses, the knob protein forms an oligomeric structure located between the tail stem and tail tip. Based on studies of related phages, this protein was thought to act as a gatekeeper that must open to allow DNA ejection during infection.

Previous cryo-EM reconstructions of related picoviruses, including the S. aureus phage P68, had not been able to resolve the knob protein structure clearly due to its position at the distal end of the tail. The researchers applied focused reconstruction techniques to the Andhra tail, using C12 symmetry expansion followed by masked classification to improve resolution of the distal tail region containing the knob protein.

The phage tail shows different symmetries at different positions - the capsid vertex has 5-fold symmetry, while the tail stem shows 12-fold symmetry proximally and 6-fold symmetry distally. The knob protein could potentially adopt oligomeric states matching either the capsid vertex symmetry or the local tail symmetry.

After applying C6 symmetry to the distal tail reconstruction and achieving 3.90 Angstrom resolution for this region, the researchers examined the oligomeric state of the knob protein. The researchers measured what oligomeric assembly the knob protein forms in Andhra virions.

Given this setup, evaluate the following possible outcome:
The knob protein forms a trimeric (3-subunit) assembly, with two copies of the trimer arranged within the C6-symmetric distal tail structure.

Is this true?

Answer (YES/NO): NO